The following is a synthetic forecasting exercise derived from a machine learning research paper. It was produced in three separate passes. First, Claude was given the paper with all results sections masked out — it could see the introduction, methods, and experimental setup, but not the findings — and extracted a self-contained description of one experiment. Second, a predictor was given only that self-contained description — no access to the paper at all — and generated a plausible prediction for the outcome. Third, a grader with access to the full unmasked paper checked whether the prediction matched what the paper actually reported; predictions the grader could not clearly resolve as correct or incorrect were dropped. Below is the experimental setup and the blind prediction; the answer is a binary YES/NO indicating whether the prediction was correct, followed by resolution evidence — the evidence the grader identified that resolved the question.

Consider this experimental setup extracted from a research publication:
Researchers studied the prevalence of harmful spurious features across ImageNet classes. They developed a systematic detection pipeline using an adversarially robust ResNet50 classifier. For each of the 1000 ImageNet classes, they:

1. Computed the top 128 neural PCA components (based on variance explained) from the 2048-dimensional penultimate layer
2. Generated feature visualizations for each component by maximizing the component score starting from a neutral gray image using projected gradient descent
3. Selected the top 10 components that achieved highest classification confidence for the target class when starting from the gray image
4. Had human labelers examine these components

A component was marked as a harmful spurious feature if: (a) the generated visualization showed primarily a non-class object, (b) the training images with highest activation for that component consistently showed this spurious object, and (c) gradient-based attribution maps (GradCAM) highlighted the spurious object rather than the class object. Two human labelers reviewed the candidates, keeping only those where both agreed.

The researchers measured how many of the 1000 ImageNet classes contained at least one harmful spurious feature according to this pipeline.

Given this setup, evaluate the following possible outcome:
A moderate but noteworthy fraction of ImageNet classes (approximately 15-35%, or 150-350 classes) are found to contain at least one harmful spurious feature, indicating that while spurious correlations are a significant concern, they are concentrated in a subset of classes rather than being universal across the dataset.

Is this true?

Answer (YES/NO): YES